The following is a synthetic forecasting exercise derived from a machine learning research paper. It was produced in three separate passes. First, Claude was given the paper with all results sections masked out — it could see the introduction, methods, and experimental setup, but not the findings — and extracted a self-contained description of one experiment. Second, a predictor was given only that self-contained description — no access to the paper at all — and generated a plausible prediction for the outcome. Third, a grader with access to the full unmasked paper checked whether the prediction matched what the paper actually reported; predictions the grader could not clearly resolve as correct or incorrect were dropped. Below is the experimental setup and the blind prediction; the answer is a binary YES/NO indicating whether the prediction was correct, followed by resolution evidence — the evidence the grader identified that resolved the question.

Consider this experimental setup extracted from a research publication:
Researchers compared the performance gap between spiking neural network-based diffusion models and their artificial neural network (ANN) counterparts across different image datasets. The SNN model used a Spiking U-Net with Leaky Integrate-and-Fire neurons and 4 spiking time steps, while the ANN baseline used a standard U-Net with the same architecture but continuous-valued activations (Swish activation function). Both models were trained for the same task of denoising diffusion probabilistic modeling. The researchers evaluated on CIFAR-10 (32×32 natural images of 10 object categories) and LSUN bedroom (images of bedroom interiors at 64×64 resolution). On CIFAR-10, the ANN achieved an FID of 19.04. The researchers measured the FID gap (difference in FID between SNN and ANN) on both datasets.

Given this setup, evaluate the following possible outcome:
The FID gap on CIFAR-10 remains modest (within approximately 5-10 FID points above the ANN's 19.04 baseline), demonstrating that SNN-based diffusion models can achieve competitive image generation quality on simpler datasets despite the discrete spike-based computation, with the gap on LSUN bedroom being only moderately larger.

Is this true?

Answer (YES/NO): NO